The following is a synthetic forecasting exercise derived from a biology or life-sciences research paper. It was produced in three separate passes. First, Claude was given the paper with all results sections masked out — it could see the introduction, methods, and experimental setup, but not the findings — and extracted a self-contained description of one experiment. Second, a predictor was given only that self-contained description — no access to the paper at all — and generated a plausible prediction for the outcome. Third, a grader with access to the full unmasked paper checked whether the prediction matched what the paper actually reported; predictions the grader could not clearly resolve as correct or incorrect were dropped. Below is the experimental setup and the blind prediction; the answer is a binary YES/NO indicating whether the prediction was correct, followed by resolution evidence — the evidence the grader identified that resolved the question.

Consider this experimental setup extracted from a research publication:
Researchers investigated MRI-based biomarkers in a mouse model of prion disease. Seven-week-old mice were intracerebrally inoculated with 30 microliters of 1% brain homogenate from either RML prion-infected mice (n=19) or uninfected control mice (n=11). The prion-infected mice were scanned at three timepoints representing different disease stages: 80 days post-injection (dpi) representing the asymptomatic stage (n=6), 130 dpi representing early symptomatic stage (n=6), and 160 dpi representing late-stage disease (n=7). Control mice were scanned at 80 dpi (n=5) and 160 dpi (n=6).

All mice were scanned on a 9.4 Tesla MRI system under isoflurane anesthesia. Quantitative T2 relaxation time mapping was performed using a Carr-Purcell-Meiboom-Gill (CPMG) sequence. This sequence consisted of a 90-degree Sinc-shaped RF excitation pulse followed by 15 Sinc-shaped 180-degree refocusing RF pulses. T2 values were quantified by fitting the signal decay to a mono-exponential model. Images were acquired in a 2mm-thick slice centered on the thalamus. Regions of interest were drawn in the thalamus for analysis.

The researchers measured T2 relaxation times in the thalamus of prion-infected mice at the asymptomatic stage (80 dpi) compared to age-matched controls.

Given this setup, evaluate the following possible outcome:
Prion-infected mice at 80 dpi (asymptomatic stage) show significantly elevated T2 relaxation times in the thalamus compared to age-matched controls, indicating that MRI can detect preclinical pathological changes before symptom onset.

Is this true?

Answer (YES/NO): YES